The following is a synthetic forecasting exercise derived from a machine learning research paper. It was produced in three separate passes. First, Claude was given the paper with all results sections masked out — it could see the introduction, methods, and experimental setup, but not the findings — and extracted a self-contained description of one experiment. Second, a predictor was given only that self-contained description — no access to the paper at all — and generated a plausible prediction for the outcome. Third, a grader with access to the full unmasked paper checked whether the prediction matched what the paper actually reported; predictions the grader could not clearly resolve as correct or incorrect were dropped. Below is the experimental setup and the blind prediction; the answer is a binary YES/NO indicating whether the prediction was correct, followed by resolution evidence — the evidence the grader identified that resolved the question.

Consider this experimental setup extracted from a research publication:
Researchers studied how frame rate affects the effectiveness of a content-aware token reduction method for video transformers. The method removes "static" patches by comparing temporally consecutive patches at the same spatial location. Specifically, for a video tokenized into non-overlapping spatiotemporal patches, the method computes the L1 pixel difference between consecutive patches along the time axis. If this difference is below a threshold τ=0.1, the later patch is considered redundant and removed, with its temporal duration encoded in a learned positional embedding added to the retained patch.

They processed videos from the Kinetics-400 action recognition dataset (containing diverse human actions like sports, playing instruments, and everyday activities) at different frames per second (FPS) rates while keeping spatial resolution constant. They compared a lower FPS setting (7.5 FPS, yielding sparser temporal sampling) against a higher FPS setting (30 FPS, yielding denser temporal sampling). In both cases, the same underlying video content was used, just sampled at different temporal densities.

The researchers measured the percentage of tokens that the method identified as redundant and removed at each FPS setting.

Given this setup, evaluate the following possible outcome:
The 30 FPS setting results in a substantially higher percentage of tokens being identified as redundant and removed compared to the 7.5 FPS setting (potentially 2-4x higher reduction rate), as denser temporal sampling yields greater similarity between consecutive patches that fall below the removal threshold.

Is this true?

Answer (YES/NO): YES